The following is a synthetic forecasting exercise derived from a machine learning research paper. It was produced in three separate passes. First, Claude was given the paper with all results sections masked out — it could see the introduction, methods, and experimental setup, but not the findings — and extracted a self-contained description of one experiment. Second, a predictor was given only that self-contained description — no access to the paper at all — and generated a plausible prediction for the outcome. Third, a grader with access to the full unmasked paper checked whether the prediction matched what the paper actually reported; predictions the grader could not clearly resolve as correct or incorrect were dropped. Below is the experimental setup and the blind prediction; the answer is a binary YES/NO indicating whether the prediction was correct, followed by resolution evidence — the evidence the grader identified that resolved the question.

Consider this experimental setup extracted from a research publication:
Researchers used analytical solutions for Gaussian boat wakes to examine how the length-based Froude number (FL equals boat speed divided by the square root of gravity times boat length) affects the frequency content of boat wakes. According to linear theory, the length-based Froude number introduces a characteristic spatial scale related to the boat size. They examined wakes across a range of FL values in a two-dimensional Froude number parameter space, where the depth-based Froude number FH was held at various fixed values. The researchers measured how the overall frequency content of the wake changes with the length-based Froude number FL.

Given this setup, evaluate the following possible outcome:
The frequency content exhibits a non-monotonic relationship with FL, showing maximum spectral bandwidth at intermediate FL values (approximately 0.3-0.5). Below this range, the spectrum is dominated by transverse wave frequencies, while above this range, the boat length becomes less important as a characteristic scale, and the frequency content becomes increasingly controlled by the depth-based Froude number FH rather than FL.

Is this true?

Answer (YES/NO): NO